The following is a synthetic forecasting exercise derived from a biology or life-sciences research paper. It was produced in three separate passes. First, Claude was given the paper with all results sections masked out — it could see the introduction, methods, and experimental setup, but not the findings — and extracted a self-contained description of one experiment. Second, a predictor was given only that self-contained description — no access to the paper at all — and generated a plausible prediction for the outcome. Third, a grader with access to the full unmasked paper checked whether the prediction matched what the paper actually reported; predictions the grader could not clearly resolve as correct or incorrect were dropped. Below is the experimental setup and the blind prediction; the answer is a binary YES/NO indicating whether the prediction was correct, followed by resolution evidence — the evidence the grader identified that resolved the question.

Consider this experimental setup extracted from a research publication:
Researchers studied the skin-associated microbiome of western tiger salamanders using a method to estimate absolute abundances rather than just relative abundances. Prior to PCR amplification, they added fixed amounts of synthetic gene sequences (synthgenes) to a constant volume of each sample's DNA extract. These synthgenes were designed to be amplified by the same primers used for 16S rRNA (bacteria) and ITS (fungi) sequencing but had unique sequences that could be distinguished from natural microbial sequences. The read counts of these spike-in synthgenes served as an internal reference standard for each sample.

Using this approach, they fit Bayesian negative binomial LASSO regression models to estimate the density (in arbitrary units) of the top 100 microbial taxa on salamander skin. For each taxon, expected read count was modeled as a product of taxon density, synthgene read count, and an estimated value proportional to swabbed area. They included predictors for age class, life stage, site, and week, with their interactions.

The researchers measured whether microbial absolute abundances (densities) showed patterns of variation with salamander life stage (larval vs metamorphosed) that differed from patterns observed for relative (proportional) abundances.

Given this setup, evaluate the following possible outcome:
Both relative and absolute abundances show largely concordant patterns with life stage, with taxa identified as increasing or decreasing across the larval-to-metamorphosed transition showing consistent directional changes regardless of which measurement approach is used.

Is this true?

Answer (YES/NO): YES